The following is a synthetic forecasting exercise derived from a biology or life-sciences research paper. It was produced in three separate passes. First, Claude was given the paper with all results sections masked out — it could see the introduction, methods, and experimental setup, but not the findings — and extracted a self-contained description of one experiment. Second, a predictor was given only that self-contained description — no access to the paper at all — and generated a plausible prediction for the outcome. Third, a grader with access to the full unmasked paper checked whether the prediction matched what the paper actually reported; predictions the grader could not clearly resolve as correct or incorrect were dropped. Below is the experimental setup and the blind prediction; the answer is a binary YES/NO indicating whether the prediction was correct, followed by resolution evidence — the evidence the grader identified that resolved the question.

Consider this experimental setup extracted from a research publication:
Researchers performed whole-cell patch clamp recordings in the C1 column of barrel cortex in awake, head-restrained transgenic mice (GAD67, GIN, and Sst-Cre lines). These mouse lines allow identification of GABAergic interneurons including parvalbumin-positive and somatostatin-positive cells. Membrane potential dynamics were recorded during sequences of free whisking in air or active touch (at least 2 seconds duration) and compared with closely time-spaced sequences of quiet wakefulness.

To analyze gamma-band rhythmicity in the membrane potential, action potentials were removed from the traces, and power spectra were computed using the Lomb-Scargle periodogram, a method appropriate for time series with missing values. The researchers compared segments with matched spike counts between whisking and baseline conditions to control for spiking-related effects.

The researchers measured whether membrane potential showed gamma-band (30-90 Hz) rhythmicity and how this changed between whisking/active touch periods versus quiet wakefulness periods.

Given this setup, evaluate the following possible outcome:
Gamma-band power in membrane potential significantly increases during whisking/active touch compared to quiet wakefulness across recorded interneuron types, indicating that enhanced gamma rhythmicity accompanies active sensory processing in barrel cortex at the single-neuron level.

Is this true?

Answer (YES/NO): YES